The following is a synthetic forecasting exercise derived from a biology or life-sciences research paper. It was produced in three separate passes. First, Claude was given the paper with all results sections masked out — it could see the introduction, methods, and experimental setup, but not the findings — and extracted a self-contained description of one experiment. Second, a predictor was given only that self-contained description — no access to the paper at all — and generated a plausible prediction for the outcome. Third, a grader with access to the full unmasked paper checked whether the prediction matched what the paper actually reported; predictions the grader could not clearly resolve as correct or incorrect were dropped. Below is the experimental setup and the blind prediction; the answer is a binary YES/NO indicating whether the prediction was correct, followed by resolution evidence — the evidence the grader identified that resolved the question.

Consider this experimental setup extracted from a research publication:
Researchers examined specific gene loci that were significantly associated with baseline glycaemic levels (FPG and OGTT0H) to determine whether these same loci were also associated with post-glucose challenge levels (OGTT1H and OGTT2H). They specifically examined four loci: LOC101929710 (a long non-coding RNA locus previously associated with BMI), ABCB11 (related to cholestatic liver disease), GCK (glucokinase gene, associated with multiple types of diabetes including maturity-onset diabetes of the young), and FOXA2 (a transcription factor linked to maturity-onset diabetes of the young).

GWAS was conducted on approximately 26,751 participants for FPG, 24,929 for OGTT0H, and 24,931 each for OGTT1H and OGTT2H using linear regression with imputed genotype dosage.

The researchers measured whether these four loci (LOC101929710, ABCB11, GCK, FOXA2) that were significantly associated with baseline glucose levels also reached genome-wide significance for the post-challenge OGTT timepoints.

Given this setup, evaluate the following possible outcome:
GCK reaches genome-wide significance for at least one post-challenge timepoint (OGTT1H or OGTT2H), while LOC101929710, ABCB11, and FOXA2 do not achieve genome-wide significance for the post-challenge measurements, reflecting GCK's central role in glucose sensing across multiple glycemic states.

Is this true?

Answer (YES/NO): NO